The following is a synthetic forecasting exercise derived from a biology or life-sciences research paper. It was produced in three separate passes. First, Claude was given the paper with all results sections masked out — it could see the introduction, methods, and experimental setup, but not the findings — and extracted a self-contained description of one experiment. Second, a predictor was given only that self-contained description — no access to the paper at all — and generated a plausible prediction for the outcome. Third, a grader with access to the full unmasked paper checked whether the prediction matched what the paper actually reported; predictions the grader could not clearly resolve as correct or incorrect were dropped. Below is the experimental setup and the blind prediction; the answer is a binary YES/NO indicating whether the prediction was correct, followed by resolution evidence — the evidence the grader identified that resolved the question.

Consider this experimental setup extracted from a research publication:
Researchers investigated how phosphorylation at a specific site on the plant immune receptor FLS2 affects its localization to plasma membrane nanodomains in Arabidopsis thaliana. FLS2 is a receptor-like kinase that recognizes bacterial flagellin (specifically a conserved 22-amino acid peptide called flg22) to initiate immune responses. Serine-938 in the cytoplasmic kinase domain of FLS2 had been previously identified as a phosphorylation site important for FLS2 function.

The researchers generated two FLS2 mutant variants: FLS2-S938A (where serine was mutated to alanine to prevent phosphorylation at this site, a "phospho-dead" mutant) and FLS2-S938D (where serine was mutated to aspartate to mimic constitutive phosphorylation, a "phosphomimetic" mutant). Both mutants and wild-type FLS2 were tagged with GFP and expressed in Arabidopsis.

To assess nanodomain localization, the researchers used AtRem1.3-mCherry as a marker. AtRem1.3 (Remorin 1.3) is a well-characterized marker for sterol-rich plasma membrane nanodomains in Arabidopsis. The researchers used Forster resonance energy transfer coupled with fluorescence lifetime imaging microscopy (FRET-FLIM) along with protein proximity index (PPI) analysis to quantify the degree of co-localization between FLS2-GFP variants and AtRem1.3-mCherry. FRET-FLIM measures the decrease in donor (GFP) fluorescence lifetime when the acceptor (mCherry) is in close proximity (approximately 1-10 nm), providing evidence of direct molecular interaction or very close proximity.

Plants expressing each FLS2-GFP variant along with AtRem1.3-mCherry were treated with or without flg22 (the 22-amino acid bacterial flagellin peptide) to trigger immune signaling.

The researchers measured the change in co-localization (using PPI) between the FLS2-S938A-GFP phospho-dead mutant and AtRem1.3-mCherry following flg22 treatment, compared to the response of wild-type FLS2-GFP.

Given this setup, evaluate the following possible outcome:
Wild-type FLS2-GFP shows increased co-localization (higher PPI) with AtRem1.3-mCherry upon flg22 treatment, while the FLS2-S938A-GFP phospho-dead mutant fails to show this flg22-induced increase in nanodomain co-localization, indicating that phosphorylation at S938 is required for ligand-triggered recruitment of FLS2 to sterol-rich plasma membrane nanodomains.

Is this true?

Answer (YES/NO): YES